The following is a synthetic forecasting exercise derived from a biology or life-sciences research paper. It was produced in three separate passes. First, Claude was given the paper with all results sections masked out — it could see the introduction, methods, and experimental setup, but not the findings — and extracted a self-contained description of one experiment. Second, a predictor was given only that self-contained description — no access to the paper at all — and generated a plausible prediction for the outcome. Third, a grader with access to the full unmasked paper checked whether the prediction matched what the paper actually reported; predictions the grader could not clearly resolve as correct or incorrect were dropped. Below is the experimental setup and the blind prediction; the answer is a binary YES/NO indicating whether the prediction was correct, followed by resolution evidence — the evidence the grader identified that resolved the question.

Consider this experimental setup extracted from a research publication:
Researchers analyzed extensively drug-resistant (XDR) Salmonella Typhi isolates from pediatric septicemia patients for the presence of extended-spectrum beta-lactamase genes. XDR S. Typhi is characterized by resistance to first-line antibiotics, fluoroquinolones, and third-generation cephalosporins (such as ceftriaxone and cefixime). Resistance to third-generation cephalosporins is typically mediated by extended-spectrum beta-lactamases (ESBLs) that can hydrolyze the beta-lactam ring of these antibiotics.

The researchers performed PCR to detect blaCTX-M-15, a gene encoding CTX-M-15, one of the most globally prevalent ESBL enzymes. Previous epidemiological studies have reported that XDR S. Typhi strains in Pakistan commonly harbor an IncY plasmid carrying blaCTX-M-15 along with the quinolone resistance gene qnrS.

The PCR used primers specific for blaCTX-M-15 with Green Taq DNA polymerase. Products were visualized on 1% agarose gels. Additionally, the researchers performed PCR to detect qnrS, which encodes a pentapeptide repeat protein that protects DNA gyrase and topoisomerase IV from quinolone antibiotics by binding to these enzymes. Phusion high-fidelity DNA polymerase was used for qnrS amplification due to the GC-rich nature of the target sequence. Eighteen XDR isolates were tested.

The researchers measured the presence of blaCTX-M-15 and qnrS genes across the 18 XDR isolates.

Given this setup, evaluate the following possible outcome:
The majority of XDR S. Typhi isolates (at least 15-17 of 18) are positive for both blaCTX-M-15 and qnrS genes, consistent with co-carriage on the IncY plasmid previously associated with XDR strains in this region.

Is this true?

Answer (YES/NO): YES